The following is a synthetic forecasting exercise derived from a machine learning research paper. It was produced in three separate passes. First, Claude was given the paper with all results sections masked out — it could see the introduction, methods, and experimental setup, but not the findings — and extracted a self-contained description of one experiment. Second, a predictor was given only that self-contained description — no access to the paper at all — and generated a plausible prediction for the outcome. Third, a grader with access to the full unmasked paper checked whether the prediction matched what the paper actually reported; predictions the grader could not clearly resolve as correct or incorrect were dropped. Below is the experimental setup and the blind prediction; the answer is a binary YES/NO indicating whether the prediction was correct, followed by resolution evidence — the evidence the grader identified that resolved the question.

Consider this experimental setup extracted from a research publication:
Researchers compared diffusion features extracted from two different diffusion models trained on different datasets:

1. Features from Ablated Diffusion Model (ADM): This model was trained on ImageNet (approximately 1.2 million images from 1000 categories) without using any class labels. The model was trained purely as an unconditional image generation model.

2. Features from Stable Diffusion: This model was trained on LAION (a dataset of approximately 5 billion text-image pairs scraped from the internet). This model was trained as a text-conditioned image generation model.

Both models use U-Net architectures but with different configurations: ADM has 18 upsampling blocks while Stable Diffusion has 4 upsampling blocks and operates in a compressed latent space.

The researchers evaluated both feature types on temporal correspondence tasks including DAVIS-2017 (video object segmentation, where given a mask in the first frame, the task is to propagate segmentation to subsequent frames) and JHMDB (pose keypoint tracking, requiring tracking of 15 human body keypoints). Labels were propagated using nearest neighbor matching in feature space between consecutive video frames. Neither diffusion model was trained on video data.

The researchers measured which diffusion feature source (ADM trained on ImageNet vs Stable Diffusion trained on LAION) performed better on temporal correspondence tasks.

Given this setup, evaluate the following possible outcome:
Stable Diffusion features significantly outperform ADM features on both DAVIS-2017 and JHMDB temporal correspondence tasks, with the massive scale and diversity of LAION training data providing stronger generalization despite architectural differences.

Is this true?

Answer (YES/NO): NO